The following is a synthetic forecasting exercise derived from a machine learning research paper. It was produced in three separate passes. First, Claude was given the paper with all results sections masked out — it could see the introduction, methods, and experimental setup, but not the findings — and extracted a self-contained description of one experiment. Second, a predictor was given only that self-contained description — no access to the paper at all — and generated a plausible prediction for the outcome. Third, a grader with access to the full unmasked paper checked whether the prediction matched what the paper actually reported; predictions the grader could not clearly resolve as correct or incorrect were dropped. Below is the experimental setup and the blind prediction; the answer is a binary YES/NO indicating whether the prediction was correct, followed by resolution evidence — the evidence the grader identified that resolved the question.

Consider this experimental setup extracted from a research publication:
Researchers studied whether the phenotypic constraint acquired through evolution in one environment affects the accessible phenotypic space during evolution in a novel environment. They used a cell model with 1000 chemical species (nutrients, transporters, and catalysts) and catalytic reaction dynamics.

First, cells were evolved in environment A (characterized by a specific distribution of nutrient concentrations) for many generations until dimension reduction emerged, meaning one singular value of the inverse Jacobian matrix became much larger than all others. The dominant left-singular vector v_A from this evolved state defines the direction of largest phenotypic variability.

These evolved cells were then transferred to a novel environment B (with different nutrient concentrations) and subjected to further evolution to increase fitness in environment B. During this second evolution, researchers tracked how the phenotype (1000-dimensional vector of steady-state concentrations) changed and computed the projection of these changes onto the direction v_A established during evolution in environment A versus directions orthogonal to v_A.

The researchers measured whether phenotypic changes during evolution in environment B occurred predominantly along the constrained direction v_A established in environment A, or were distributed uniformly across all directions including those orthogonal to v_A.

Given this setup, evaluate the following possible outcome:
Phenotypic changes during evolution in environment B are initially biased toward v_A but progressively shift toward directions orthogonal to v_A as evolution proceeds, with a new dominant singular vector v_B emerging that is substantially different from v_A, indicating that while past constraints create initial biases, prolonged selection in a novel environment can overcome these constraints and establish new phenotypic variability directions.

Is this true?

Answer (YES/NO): YES